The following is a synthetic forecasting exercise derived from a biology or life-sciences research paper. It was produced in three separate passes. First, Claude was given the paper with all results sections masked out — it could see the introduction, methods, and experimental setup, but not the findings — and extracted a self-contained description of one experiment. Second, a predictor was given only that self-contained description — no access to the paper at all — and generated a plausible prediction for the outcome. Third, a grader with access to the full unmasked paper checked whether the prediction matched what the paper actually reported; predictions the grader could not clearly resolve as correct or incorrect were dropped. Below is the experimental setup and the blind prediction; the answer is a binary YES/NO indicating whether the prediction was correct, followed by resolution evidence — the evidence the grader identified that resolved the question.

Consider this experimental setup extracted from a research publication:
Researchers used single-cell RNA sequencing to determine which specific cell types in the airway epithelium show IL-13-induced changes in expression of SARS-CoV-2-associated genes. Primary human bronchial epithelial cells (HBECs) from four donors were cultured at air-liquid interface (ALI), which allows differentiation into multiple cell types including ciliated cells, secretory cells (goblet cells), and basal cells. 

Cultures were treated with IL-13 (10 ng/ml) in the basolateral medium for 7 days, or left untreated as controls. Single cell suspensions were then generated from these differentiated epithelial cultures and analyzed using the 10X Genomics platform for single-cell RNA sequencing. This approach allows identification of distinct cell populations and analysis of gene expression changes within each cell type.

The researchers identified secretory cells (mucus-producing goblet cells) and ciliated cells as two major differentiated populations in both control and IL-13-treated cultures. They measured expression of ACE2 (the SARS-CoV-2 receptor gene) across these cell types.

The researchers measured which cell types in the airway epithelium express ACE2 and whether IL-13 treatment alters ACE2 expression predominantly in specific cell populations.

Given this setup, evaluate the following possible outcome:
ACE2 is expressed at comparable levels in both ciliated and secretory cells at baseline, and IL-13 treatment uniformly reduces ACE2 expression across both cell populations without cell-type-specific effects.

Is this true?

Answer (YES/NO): NO